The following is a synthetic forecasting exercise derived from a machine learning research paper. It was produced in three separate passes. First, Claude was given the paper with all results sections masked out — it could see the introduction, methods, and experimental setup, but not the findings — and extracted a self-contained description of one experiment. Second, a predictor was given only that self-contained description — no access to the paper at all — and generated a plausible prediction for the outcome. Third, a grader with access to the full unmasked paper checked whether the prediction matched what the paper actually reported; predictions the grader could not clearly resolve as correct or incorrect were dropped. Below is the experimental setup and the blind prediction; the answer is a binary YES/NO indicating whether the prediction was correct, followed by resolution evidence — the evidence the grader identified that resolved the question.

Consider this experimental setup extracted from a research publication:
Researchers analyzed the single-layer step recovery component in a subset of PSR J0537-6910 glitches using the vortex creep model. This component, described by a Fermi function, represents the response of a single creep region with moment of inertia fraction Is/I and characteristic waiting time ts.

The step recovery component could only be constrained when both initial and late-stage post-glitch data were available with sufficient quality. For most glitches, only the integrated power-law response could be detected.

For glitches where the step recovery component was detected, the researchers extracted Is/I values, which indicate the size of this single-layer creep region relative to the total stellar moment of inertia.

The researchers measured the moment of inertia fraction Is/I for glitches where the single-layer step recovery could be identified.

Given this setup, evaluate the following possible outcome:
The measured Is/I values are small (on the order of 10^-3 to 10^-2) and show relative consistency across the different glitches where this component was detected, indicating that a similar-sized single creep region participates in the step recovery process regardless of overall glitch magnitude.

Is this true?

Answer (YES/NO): NO